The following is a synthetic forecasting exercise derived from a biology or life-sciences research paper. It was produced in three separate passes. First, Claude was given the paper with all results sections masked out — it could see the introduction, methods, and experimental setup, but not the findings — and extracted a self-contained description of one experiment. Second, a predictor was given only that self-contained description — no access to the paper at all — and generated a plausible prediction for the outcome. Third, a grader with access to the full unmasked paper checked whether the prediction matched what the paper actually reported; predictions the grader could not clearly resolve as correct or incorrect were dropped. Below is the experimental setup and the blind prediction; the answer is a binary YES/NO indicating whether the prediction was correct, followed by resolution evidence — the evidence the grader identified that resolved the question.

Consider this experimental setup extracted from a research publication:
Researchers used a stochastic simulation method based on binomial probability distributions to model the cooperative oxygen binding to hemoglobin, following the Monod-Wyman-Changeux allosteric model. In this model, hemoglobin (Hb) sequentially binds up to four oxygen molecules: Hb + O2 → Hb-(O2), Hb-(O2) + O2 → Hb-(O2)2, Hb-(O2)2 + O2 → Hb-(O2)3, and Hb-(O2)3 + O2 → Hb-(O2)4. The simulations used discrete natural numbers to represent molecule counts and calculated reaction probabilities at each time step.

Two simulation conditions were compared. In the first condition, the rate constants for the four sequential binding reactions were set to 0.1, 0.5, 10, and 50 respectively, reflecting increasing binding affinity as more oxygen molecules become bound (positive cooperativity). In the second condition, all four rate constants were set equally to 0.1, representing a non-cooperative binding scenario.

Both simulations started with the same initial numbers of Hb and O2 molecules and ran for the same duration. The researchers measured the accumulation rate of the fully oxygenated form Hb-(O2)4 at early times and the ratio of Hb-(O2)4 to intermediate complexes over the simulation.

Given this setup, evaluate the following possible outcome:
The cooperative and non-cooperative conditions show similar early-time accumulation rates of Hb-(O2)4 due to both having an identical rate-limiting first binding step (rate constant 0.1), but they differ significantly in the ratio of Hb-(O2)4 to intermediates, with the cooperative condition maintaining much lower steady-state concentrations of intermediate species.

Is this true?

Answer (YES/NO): NO